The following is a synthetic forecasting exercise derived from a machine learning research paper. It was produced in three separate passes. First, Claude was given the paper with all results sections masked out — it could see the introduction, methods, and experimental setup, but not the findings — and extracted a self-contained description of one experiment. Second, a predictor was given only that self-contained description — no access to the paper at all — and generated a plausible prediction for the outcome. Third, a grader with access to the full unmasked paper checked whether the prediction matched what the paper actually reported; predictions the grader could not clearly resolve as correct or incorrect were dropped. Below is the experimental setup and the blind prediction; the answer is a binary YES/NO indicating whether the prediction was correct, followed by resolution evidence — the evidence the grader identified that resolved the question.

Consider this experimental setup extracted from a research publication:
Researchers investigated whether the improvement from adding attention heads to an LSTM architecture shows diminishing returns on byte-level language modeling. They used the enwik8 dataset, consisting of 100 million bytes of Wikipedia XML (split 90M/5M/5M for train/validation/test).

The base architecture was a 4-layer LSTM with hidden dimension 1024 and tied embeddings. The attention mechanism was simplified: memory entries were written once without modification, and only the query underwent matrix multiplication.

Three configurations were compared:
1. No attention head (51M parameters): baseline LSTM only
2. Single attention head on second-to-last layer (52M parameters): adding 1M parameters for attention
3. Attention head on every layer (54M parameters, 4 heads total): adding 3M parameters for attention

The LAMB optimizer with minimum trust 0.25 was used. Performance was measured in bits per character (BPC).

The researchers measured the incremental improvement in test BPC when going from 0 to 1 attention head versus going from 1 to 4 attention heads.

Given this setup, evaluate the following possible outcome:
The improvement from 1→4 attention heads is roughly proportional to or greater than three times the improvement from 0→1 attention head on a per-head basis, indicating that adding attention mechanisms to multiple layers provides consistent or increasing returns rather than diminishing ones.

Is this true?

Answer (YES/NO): NO